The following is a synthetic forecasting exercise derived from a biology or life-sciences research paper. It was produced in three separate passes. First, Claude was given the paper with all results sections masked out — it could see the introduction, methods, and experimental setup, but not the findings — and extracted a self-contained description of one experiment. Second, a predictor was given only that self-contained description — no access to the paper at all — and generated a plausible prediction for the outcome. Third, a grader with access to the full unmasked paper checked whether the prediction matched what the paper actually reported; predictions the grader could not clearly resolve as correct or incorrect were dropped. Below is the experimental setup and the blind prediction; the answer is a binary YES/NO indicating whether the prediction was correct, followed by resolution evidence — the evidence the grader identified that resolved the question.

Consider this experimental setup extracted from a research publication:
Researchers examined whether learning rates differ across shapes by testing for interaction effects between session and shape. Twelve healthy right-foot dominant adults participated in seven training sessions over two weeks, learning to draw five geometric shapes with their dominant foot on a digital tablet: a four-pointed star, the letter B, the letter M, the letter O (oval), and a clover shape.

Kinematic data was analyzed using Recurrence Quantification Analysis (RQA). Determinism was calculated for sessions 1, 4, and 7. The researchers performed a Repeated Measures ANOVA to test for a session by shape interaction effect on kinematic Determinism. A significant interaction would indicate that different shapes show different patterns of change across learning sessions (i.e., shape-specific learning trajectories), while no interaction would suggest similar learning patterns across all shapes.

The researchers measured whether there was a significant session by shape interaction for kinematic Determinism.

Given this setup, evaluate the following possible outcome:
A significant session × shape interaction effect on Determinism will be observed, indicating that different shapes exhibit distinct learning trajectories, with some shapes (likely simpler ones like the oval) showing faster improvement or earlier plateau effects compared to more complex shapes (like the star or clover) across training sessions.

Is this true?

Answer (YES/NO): NO